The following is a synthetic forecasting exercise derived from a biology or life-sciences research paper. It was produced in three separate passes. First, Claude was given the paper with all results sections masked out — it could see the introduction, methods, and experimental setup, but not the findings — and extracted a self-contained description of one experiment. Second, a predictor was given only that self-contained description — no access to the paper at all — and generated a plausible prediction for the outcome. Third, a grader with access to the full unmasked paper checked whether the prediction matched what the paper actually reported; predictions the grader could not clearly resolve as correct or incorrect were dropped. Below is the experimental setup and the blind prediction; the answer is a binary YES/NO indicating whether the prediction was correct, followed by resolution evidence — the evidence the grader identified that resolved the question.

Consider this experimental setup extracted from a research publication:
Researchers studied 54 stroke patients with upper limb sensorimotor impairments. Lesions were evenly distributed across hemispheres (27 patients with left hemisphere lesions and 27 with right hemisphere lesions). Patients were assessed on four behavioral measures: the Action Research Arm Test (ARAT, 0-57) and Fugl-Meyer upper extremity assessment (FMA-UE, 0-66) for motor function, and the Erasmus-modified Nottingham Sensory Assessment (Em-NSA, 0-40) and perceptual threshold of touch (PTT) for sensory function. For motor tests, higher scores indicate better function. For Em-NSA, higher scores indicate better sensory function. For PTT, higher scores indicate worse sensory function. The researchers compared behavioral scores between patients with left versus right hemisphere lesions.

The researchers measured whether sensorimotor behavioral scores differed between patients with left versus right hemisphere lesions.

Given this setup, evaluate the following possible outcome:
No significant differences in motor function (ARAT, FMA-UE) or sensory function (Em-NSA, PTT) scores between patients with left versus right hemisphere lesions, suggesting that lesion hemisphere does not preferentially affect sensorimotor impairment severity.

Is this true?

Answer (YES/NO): YES